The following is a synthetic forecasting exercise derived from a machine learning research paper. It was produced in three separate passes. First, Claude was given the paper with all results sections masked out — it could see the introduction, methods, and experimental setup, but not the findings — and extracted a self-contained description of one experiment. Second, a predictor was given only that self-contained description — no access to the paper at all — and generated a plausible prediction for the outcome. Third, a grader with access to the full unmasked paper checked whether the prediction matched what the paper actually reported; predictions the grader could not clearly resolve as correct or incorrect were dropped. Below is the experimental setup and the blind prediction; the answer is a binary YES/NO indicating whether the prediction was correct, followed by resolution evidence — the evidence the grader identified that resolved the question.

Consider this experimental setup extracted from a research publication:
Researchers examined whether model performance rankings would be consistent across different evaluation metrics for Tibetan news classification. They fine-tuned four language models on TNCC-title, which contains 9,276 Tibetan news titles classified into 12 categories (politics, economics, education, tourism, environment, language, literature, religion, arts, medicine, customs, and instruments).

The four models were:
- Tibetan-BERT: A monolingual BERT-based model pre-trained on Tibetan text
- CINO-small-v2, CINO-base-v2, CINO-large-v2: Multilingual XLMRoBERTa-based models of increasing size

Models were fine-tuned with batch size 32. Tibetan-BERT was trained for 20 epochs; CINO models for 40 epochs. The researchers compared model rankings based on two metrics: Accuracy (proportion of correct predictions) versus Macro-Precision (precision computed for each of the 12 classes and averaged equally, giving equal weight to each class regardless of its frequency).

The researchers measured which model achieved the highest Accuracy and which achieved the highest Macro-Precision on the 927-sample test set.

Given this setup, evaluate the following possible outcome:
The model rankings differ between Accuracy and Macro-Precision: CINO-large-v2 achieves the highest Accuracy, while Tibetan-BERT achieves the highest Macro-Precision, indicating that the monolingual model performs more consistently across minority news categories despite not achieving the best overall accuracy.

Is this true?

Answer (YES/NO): NO